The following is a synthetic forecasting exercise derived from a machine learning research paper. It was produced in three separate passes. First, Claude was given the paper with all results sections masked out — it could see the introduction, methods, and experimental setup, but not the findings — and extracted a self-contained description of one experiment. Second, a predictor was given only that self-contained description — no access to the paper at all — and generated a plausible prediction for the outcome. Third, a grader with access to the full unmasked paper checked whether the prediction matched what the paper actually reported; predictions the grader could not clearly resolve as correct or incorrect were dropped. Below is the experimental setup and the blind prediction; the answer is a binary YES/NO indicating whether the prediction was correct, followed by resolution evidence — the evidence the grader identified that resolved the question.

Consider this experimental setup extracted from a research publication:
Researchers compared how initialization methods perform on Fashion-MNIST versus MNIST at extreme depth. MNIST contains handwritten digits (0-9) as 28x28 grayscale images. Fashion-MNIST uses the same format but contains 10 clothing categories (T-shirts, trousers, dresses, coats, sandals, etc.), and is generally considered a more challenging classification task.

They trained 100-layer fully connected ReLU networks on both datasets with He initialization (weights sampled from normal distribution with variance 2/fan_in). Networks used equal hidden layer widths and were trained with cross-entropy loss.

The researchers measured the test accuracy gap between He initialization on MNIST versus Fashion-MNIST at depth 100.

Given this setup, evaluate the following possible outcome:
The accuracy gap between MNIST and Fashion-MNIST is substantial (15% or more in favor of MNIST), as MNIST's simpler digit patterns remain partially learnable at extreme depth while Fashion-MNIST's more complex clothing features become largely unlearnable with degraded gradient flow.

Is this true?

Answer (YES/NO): NO